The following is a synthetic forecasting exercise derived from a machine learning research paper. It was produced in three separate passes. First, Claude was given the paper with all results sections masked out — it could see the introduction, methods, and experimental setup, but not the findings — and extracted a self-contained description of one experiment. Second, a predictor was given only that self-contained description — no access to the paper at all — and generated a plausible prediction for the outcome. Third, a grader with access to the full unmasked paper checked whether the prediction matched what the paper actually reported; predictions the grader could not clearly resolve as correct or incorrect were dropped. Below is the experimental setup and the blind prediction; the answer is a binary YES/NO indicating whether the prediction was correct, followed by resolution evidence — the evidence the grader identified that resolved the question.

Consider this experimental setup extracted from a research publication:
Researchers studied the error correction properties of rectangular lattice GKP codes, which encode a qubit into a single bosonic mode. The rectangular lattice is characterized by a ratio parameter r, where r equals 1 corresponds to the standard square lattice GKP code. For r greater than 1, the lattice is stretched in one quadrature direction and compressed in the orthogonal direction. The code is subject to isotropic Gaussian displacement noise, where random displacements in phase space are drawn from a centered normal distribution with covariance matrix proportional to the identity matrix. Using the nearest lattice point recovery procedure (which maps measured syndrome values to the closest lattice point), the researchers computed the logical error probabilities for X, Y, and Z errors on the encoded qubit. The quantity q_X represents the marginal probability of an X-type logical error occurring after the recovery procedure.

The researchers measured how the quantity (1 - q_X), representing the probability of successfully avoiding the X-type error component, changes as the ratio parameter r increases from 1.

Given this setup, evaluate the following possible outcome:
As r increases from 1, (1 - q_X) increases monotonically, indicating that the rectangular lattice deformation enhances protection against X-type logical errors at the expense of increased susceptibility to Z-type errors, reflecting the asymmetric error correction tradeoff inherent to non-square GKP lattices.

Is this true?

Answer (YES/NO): YES